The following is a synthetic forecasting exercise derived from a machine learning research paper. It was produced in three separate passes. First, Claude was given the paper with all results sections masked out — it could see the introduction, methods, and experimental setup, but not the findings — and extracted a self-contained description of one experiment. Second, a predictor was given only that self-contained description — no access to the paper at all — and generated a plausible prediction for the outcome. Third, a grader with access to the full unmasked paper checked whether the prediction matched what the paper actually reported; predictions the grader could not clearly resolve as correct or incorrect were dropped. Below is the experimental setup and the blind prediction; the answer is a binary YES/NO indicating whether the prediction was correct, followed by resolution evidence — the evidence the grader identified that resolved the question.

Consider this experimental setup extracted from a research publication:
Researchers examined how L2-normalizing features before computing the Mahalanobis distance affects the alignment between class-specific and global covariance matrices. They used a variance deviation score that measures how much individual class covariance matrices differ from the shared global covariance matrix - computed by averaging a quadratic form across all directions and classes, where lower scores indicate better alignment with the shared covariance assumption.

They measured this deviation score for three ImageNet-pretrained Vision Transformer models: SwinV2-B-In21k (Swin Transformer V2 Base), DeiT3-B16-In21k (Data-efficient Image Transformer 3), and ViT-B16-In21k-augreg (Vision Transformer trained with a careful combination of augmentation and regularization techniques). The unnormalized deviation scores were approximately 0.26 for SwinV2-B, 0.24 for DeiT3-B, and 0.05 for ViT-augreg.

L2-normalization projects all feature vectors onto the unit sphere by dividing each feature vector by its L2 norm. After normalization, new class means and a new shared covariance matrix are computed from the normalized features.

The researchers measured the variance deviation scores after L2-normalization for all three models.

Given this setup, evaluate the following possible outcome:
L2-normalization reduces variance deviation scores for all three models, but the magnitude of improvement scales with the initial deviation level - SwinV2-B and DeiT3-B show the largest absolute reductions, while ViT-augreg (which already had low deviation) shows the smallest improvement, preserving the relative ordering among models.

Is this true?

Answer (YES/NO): NO